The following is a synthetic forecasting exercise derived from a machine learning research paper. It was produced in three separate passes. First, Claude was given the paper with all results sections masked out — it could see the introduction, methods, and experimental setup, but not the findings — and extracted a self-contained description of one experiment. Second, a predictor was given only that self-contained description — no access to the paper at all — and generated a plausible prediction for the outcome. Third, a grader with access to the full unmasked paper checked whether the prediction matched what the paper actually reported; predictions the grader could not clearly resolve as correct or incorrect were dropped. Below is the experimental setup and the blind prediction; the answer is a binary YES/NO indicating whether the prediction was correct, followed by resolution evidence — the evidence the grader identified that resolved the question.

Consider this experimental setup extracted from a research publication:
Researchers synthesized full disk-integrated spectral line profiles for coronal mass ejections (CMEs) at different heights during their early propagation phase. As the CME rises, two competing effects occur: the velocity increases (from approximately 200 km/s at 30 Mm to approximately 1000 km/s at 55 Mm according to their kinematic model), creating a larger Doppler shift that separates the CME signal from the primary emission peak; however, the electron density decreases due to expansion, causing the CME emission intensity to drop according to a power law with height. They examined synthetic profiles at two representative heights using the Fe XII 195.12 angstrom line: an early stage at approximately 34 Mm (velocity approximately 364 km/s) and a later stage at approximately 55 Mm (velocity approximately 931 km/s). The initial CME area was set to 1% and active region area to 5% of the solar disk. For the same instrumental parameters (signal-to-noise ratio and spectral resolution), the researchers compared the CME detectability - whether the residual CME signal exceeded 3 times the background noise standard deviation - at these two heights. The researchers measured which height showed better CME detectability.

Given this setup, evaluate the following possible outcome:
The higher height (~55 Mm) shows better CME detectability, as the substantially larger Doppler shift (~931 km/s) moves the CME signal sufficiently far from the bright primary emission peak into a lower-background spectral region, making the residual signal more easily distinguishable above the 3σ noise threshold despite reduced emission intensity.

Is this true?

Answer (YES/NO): YES